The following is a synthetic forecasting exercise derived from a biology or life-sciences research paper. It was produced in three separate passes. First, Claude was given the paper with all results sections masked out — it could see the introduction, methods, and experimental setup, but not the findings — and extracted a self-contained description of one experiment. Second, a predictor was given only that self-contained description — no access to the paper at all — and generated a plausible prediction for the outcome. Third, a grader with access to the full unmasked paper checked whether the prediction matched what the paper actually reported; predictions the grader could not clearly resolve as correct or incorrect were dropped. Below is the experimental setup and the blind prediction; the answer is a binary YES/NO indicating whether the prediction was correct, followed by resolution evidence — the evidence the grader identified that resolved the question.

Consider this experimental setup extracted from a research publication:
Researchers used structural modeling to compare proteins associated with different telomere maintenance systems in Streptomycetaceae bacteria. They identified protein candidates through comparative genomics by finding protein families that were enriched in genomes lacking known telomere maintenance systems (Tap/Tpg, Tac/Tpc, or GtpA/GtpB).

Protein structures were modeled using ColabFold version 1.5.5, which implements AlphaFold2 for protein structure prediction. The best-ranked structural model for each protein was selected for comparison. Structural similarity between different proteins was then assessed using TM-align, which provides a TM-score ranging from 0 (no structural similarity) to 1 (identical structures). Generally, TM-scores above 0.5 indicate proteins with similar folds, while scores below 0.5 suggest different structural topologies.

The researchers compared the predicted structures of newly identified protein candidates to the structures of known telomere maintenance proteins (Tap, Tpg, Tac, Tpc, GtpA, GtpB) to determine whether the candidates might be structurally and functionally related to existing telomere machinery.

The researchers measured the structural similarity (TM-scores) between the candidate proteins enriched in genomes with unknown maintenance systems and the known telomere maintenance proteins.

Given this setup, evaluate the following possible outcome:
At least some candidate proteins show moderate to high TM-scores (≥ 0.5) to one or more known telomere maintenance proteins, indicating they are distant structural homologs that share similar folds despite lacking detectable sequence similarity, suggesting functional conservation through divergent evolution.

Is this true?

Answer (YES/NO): YES